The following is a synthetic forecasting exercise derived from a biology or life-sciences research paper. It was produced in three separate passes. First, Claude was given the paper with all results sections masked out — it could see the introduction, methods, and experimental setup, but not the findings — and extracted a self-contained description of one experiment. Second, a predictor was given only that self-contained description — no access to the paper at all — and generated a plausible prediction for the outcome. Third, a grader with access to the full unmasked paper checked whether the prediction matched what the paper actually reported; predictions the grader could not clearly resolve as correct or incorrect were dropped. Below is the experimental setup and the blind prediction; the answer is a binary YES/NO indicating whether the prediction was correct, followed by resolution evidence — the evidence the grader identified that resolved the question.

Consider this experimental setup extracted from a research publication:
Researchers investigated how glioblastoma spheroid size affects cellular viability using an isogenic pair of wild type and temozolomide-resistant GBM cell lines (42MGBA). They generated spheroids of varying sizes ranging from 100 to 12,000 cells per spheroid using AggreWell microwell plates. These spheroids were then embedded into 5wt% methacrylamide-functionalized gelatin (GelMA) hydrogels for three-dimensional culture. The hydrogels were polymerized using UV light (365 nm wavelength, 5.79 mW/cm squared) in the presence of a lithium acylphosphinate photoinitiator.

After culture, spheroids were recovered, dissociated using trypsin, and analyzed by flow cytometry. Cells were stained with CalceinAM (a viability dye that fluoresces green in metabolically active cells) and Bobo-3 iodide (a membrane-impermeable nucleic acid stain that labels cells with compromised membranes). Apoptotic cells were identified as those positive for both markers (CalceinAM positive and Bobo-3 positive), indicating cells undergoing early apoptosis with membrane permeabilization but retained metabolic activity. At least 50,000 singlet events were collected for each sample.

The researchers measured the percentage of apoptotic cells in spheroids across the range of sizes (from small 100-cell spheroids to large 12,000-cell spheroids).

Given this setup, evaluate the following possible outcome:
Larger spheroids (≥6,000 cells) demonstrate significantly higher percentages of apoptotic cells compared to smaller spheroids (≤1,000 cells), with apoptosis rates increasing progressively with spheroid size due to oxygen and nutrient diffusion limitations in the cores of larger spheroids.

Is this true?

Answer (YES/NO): NO